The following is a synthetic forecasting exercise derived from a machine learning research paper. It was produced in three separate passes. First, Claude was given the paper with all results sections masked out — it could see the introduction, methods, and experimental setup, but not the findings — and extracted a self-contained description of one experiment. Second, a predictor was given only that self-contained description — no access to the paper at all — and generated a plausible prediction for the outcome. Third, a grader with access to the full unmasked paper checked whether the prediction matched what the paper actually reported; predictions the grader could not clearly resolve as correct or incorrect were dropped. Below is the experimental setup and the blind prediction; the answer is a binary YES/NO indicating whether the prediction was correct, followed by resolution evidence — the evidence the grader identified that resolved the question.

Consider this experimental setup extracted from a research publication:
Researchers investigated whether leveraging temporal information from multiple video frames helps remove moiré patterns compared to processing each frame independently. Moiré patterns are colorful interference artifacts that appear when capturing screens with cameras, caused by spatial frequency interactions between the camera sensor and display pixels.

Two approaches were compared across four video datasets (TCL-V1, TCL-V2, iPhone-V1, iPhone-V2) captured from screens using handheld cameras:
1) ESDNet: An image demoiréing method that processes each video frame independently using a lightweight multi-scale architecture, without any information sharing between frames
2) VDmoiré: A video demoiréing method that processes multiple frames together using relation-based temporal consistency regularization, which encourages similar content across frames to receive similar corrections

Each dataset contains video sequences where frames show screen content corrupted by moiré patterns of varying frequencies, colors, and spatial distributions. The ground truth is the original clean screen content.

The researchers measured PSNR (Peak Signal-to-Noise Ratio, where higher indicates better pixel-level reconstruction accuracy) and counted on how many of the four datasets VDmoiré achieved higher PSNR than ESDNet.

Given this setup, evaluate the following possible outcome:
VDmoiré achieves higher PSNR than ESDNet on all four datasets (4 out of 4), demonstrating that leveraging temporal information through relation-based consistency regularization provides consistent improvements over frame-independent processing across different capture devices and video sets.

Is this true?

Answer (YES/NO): NO